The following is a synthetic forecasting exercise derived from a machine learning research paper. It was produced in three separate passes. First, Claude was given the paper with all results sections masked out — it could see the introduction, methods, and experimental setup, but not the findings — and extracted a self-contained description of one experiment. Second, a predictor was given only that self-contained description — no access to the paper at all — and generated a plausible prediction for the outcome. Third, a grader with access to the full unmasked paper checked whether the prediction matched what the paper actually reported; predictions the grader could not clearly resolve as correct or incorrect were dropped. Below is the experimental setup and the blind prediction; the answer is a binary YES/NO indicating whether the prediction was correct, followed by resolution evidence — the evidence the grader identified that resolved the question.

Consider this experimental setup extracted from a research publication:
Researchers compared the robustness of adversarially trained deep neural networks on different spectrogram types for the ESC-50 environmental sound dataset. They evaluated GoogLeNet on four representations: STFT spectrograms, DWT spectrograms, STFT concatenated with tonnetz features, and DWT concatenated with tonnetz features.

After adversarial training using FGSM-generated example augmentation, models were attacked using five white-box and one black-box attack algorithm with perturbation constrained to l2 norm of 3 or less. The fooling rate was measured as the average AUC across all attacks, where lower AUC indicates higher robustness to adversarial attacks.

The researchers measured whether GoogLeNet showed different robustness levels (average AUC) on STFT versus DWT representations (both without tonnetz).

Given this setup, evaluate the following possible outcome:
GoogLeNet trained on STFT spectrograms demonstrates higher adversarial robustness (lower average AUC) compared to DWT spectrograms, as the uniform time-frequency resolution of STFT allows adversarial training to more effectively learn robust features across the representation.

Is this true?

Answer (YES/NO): YES